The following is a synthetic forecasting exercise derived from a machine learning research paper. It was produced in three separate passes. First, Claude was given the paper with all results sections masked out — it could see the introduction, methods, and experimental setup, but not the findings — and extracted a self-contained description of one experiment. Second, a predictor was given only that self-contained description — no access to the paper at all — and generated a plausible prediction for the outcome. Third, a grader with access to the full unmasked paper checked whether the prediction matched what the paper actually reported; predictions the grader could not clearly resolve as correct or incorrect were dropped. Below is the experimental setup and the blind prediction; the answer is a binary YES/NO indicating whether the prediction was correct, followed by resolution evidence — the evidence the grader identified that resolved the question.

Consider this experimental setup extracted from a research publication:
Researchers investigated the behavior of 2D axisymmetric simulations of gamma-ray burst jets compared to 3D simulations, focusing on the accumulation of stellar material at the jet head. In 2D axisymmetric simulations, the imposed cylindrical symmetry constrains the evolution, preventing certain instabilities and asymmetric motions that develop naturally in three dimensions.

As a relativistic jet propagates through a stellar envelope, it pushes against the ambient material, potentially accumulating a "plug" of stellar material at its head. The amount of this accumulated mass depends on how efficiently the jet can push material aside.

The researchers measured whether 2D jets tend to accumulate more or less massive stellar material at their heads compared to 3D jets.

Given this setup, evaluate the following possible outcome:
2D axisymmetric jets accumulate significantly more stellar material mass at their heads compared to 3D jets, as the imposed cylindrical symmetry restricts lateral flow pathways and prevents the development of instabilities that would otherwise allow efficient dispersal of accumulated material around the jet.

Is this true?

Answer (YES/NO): YES